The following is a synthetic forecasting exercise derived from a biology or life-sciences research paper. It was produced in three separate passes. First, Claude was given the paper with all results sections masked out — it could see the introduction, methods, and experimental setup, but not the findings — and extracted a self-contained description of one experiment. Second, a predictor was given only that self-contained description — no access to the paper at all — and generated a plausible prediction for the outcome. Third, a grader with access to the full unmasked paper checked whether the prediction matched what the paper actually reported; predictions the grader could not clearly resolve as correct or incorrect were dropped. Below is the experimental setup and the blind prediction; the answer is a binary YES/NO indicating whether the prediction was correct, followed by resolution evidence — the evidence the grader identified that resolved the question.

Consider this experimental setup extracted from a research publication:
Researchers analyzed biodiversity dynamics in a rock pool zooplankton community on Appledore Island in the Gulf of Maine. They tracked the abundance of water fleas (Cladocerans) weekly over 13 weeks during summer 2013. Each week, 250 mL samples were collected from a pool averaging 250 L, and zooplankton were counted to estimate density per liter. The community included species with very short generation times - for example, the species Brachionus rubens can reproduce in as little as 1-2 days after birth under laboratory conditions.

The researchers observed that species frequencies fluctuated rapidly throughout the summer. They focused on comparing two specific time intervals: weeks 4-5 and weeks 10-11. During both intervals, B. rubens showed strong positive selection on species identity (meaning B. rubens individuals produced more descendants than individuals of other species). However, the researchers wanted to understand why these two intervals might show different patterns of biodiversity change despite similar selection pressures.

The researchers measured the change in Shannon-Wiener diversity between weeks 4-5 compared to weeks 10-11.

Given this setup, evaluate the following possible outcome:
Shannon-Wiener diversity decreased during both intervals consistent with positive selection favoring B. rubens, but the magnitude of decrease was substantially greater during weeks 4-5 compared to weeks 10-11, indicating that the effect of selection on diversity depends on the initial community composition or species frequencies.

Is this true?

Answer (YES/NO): NO